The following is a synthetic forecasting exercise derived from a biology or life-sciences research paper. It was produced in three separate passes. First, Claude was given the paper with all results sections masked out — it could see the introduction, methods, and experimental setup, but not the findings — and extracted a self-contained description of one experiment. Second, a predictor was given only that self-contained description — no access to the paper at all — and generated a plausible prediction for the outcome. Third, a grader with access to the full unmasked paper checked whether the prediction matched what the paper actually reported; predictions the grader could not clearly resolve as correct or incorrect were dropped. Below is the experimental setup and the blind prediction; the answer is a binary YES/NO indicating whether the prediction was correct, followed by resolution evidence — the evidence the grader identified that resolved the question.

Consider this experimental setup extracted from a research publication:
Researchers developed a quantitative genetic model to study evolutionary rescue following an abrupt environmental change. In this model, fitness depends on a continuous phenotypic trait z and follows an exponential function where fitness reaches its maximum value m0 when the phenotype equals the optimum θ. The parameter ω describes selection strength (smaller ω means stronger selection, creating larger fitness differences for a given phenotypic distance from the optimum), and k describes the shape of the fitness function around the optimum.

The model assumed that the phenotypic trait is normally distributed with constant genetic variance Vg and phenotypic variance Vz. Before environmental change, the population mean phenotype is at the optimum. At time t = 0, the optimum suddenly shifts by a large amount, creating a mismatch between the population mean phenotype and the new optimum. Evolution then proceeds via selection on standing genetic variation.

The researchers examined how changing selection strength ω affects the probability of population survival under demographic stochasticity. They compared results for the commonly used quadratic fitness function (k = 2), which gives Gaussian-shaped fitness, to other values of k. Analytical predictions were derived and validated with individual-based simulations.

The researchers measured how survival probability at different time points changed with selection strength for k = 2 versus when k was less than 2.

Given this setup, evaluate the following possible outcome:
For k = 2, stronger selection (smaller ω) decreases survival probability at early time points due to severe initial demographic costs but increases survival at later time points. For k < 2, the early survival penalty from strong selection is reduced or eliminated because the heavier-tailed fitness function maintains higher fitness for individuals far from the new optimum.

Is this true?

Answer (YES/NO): NO